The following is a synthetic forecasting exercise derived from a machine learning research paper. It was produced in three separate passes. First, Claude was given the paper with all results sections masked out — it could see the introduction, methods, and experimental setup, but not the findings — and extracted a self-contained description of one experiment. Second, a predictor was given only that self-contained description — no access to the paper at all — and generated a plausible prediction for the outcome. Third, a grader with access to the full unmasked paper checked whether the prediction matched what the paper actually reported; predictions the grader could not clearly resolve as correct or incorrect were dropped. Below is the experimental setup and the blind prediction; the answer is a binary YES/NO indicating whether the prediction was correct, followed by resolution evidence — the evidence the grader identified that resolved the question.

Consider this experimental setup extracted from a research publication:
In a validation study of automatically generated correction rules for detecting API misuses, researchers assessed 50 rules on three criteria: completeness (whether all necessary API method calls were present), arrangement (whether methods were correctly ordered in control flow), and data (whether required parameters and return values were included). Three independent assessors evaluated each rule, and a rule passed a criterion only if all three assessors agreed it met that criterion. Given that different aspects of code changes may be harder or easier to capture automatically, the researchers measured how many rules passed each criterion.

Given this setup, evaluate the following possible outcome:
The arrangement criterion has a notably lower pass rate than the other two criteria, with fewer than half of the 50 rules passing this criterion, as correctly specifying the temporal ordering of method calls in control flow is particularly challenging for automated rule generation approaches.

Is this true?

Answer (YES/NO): NO